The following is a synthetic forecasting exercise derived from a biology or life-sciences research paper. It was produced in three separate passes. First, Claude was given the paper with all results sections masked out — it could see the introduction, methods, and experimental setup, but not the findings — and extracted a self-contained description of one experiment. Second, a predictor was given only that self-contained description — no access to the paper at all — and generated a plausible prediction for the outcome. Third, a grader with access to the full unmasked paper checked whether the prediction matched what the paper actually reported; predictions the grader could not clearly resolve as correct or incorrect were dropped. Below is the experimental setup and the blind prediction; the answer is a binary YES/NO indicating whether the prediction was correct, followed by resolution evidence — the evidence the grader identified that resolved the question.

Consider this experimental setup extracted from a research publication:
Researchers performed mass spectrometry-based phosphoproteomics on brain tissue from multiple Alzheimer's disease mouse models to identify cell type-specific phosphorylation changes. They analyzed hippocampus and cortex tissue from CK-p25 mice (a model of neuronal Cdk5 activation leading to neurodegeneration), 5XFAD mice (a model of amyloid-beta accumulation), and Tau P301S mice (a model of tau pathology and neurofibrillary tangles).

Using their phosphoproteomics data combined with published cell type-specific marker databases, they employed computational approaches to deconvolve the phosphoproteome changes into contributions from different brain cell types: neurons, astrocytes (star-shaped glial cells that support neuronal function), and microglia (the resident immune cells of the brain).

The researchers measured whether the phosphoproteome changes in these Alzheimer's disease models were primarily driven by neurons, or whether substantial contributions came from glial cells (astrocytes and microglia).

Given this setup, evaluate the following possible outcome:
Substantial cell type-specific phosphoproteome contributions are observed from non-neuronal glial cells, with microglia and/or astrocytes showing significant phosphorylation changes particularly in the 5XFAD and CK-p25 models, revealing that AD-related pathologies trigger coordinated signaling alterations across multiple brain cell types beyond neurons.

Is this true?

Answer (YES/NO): YES